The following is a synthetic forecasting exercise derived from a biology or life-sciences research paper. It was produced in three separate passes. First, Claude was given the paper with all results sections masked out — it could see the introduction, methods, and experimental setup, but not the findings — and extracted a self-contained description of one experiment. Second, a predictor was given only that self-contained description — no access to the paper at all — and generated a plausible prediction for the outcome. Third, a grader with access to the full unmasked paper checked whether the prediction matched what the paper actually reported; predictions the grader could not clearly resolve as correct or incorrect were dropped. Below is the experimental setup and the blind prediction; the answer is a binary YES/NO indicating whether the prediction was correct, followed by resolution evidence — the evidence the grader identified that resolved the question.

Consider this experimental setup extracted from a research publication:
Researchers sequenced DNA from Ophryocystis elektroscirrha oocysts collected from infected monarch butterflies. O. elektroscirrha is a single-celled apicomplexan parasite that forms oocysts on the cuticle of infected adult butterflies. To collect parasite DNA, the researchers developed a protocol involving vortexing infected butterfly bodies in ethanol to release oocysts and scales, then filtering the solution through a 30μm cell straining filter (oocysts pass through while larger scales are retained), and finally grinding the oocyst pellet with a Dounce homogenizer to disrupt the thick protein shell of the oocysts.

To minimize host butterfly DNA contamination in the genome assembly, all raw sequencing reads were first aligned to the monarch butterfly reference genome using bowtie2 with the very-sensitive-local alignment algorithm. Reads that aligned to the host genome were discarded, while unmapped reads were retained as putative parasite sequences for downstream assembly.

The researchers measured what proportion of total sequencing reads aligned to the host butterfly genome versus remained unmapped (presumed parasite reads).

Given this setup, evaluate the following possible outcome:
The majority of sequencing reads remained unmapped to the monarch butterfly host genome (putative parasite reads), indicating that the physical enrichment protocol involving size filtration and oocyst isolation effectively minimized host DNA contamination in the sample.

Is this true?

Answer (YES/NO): YES